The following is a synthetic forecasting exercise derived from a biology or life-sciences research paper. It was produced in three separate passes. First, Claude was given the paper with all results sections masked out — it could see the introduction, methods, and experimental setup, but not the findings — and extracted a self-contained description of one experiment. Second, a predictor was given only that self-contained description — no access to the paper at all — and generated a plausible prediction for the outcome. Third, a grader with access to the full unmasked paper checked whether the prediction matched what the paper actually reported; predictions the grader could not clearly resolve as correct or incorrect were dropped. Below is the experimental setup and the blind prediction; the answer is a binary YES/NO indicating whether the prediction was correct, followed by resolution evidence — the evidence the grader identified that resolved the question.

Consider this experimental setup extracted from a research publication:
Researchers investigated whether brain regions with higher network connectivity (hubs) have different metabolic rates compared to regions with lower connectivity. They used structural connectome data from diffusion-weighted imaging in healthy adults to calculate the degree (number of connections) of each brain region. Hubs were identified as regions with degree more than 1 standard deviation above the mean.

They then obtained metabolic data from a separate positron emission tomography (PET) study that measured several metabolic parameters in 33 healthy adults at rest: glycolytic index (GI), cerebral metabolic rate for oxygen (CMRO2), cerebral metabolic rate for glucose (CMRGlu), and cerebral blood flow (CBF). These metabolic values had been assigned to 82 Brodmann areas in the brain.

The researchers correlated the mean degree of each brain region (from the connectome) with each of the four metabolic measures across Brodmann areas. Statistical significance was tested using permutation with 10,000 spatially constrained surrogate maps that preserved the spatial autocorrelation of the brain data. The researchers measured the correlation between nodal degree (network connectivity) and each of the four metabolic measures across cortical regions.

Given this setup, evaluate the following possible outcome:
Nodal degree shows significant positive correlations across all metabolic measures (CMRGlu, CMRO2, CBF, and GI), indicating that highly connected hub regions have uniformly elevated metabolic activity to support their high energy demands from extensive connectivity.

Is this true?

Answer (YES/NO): YES